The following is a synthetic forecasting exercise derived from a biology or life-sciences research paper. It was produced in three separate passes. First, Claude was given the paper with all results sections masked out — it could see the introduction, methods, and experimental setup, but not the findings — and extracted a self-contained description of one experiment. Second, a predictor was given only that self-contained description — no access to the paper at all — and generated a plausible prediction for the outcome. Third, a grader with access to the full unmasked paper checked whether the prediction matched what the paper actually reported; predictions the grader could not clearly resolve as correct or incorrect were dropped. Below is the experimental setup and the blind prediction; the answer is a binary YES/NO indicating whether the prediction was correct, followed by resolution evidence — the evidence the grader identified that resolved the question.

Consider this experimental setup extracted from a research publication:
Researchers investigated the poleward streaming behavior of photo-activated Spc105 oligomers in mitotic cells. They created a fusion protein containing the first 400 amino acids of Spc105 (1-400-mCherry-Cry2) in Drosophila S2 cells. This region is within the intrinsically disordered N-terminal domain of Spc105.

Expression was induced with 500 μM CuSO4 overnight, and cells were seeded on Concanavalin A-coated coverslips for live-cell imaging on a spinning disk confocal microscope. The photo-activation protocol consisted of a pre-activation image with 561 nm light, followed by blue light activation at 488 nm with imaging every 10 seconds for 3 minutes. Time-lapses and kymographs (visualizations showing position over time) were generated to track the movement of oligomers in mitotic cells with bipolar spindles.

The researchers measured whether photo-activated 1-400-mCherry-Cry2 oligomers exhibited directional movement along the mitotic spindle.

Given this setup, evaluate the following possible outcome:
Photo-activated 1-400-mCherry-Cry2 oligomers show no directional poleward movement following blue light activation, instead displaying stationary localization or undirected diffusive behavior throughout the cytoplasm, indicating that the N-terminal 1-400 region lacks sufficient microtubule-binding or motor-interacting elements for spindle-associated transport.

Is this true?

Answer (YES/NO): NO